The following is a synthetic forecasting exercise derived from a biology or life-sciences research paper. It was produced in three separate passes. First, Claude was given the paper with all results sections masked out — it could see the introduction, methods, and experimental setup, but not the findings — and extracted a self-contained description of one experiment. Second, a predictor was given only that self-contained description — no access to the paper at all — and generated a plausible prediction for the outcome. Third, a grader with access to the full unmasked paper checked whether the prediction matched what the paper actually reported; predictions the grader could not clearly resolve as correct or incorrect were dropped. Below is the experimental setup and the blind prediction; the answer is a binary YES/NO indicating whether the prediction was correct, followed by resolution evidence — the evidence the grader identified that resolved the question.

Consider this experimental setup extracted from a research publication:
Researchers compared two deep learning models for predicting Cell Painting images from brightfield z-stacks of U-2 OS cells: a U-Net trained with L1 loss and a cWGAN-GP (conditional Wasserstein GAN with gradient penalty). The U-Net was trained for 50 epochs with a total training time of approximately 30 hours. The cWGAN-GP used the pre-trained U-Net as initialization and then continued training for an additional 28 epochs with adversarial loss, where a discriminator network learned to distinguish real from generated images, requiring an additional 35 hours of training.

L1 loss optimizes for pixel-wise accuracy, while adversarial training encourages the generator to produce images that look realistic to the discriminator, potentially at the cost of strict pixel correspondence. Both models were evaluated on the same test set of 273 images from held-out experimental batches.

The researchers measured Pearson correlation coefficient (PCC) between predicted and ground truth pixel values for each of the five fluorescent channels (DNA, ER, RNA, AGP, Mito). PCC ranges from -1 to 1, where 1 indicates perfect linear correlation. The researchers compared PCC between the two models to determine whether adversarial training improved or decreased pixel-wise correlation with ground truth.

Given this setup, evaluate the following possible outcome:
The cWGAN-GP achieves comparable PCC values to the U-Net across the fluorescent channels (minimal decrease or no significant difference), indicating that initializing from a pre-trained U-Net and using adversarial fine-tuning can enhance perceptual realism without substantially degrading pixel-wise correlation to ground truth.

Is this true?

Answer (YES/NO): YES